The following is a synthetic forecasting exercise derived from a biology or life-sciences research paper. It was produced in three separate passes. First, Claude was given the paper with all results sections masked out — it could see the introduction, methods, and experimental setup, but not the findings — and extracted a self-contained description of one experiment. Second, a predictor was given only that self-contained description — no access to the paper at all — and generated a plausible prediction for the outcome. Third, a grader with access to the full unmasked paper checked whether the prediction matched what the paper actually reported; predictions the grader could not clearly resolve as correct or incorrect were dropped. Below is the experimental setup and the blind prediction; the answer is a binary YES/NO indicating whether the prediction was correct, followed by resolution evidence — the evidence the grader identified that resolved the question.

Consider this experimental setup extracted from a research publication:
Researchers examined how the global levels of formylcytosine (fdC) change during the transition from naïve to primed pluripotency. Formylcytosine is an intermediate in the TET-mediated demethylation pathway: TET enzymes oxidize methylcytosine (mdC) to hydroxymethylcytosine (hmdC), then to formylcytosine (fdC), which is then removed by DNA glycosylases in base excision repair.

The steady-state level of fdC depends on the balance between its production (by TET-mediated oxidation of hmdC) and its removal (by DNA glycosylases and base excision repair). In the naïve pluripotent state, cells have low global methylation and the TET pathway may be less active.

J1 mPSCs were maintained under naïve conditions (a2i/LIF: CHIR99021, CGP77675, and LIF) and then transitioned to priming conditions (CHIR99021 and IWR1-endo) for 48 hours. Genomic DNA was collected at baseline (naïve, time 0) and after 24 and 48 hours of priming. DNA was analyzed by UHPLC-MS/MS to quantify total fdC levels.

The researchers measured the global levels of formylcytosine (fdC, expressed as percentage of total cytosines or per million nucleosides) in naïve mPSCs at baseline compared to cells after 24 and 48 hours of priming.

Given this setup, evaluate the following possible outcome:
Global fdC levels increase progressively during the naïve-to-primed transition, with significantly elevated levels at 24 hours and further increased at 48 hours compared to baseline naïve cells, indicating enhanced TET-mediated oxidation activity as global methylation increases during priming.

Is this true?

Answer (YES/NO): NO